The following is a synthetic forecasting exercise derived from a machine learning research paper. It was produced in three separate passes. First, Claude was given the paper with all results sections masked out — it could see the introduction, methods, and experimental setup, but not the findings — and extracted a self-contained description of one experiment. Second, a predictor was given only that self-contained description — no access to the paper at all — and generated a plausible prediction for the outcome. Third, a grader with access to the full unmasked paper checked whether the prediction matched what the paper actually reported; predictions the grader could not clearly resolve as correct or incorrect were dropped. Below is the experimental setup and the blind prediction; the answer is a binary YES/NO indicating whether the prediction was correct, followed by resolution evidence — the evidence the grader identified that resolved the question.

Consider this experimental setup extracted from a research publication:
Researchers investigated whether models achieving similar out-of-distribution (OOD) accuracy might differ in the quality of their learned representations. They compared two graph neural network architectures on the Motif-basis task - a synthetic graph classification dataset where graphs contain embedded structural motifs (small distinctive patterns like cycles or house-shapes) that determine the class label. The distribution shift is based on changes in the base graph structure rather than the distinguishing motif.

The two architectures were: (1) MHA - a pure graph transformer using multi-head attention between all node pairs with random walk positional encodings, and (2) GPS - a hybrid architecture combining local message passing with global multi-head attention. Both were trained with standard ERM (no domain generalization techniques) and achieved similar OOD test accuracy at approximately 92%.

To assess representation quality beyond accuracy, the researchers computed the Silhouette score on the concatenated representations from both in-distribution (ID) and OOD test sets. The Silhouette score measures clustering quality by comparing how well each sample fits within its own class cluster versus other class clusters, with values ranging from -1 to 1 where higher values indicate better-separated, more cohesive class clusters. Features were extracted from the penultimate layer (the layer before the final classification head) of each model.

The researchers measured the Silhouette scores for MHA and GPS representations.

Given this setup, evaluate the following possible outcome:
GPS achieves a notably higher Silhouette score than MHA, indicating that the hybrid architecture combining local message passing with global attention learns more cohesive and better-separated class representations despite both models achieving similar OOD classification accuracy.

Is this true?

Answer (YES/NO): NO